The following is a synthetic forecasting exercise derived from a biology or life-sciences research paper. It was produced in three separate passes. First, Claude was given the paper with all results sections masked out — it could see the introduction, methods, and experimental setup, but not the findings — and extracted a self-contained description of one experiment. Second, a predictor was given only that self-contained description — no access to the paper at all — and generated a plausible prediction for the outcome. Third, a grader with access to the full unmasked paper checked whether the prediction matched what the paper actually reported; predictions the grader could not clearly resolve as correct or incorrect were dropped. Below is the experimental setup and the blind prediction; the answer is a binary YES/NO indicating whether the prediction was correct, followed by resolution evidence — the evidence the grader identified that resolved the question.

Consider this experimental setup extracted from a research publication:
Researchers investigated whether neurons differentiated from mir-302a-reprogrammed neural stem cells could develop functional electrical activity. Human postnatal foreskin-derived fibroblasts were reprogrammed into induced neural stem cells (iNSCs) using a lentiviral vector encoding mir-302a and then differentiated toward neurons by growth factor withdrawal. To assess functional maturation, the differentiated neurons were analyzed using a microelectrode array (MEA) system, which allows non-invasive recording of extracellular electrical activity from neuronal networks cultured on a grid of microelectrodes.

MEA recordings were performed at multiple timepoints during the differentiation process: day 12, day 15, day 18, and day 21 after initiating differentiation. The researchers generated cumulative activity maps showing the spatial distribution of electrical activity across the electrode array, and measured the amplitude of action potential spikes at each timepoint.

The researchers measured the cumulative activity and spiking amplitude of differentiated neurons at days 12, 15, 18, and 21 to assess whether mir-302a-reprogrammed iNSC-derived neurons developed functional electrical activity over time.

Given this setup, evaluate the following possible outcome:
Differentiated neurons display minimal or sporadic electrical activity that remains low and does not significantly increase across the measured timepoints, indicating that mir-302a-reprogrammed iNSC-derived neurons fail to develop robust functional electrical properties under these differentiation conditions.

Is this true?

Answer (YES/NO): NO